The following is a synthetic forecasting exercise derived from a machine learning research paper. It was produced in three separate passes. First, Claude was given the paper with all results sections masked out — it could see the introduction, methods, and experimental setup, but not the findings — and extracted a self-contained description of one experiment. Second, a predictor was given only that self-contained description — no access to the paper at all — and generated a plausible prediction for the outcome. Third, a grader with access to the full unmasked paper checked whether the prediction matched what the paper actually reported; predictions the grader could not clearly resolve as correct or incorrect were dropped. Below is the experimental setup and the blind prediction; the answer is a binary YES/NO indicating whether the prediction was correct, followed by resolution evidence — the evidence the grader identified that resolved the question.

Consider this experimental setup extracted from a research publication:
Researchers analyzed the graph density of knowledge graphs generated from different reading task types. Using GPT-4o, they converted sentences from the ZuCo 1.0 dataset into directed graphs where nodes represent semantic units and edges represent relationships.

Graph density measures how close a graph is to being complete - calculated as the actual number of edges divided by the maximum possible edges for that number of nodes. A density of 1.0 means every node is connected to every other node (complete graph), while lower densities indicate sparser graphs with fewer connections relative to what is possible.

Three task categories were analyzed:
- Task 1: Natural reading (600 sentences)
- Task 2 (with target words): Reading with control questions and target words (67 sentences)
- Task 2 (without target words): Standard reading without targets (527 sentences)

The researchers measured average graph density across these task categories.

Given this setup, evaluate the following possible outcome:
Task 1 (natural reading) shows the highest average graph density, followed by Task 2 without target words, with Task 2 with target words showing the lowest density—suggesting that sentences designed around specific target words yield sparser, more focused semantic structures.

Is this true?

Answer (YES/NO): NO